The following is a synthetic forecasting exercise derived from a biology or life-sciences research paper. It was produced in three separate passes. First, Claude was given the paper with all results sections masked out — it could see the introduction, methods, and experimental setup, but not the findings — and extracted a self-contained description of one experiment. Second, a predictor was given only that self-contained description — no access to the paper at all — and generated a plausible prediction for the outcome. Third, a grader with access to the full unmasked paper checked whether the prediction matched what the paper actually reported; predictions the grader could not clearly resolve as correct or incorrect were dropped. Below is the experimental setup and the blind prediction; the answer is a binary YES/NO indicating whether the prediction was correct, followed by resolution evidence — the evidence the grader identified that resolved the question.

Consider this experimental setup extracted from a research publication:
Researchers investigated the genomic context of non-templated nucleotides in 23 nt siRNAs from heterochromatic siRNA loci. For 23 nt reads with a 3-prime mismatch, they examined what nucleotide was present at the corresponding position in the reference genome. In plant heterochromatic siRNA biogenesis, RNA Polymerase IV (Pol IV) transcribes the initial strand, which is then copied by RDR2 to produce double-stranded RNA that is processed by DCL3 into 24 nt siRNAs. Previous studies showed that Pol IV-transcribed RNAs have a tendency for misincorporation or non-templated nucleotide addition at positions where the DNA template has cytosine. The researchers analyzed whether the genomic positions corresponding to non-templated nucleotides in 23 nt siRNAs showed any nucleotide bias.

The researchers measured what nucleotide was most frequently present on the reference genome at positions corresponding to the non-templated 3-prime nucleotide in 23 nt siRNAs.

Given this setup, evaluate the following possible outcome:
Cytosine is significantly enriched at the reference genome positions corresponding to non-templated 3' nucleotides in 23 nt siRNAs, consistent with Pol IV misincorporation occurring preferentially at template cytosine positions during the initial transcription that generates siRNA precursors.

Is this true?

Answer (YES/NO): YES